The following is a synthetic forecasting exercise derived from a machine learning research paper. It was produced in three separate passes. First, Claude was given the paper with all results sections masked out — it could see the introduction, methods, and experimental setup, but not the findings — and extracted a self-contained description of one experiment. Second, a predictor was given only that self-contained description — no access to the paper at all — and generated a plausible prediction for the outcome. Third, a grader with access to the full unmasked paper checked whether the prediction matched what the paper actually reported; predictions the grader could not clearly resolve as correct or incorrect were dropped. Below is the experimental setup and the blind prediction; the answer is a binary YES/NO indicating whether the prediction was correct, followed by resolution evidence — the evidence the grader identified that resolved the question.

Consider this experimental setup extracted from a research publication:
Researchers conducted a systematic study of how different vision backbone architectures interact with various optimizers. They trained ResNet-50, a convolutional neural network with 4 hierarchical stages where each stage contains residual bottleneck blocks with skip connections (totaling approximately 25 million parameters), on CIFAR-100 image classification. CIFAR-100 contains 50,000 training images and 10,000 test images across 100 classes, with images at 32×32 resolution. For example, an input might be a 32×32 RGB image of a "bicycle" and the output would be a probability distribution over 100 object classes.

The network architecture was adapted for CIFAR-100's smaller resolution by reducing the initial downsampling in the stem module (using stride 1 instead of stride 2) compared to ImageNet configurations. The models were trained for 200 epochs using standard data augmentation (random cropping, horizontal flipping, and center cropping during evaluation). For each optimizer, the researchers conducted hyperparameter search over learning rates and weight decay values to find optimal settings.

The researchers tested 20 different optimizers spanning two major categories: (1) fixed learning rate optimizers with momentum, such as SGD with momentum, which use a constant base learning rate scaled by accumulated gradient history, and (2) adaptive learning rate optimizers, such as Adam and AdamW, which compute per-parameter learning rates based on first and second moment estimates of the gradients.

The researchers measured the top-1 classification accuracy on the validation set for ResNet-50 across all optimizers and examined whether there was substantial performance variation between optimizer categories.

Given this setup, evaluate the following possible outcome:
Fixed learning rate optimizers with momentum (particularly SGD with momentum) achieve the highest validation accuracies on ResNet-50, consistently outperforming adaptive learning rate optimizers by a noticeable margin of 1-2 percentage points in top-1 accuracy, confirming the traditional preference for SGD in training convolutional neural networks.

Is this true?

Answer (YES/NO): NO